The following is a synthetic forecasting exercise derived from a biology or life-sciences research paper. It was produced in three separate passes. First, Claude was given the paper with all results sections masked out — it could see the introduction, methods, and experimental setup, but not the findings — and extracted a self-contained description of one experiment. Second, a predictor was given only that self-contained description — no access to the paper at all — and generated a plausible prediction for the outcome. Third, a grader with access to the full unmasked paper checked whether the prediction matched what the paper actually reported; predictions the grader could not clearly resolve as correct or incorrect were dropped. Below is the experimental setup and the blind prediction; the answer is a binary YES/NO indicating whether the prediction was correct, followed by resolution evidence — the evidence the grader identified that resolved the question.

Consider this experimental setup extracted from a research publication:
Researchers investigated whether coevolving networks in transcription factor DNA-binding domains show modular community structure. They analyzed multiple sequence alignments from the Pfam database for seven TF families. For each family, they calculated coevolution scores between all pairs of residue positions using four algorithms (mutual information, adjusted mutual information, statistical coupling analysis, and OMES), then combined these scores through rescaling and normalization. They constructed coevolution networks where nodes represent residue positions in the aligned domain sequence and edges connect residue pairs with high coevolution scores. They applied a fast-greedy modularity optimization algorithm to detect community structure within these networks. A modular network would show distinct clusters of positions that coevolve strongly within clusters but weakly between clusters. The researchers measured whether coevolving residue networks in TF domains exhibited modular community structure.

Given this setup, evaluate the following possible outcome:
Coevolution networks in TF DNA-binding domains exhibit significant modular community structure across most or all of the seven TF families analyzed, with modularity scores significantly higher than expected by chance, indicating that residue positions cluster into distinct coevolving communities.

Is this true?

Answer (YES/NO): NO